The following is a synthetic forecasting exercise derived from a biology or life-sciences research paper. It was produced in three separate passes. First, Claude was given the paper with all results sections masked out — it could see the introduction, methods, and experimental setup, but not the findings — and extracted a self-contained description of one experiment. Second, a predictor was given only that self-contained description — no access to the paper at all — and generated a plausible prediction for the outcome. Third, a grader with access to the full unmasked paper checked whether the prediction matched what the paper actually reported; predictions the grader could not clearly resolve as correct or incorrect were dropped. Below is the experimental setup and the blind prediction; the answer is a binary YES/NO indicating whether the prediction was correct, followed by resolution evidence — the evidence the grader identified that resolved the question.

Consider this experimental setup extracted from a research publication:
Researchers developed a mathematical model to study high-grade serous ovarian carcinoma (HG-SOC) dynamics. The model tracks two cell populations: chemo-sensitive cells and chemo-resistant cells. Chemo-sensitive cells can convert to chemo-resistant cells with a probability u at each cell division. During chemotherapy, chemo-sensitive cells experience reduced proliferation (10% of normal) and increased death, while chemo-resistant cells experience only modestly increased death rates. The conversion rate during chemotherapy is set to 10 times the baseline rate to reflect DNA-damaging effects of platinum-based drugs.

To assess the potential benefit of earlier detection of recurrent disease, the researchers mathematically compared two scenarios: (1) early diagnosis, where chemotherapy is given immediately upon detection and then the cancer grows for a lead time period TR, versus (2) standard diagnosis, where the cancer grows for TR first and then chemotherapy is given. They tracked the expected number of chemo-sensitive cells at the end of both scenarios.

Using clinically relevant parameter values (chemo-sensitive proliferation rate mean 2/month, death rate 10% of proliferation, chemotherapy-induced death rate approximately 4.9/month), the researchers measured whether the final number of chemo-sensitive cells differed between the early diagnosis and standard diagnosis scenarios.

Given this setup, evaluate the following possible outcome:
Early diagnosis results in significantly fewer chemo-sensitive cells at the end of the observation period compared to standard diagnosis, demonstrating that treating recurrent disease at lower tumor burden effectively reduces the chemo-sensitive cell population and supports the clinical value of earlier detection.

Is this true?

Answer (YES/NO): NO